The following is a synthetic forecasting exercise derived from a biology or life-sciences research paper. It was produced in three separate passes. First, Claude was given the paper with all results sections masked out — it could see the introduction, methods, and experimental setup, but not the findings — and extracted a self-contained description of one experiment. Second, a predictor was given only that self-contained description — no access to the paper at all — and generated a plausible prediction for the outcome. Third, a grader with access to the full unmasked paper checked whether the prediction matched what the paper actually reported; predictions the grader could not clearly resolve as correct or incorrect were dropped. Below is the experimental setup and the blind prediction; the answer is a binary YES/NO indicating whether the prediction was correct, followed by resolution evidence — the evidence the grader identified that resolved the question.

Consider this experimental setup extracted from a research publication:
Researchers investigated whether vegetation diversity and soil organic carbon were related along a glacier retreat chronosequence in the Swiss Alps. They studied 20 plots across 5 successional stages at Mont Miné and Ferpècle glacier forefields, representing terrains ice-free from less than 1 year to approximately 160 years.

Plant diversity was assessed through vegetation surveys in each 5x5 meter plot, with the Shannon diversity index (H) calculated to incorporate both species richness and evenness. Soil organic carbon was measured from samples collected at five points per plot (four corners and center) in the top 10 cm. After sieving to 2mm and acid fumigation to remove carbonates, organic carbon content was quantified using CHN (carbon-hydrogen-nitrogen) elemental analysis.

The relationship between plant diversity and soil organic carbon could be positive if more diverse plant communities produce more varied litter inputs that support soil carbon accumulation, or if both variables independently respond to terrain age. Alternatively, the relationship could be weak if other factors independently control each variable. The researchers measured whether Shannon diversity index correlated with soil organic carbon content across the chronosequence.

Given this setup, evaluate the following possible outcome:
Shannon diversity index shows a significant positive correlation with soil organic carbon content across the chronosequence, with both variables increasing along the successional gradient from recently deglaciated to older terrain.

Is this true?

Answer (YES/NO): NO